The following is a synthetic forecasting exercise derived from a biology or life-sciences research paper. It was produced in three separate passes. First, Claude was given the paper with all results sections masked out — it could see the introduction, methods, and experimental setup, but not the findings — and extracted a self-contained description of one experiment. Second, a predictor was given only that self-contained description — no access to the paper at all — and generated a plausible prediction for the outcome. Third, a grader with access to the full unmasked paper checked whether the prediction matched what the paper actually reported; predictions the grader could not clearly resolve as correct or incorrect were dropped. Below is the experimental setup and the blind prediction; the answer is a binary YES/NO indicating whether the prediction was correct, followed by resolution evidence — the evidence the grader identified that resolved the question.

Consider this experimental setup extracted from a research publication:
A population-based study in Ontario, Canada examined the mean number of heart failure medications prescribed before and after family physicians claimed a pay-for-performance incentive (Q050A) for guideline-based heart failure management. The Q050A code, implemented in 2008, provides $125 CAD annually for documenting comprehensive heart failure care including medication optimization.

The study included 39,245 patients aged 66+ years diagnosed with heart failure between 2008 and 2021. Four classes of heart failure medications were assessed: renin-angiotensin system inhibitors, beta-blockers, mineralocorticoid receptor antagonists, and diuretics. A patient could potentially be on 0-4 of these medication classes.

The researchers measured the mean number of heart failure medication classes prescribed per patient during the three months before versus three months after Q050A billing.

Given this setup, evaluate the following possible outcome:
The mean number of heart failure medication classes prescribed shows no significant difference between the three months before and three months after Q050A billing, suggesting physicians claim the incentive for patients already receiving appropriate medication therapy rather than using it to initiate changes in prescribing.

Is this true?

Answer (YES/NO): NO